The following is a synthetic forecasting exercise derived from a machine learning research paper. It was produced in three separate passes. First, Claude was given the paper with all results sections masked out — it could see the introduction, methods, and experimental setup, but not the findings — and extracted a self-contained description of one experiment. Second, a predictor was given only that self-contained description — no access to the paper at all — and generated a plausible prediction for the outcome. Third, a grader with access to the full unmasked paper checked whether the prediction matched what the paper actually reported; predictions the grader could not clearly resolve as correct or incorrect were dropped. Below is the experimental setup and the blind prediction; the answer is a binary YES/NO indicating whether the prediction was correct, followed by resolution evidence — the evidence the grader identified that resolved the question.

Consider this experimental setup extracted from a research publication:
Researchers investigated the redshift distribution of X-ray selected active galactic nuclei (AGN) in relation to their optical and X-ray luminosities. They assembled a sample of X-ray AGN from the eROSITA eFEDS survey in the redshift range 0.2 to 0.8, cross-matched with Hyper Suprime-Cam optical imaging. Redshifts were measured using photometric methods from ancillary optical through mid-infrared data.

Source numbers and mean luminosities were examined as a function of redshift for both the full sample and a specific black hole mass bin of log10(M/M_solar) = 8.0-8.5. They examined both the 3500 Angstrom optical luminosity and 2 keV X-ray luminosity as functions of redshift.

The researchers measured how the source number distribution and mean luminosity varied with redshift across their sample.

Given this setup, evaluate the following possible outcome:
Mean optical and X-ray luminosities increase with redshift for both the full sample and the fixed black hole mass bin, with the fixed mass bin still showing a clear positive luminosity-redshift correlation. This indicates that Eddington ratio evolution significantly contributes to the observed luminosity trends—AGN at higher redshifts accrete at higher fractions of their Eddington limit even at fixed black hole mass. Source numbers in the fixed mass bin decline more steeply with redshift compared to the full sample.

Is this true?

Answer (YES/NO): NO